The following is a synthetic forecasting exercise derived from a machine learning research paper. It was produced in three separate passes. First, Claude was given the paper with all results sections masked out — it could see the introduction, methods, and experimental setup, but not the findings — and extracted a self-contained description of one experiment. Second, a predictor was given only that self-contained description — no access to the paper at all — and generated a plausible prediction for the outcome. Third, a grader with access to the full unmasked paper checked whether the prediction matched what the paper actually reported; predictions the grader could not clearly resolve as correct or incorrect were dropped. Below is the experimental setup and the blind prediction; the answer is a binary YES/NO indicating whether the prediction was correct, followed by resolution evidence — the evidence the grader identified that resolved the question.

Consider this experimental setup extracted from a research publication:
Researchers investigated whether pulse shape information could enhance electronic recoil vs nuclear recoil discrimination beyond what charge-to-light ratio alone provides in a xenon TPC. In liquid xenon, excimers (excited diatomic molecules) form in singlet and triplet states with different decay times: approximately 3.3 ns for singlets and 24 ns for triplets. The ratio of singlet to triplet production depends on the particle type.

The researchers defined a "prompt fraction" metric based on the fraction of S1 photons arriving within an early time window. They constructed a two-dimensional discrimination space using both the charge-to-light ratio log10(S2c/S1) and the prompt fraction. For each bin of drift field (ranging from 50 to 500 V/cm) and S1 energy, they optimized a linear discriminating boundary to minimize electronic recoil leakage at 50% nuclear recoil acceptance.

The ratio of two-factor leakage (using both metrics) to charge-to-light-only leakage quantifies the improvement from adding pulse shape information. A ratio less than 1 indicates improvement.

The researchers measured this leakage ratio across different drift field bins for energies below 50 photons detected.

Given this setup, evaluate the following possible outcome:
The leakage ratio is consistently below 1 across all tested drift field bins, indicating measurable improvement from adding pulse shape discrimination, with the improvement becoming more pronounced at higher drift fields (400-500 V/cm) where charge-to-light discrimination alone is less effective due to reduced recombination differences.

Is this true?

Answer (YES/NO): NO